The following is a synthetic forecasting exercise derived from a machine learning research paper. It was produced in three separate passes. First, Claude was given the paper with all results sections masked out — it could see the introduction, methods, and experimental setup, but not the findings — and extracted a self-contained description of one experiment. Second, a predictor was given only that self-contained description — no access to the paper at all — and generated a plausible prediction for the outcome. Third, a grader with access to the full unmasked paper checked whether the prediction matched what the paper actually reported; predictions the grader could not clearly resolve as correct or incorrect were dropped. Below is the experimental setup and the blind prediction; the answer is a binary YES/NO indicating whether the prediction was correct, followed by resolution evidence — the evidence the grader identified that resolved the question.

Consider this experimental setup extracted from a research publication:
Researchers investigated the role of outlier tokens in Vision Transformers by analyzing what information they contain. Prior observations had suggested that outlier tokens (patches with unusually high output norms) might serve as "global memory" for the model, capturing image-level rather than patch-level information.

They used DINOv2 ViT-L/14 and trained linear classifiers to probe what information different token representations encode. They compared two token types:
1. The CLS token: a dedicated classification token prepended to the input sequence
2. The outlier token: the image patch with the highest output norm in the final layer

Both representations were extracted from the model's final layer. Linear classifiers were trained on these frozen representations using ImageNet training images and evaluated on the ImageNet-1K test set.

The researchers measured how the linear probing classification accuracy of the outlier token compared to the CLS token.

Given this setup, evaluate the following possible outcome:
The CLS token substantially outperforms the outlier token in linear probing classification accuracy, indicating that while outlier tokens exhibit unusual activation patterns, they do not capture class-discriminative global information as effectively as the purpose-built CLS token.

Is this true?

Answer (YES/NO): NO